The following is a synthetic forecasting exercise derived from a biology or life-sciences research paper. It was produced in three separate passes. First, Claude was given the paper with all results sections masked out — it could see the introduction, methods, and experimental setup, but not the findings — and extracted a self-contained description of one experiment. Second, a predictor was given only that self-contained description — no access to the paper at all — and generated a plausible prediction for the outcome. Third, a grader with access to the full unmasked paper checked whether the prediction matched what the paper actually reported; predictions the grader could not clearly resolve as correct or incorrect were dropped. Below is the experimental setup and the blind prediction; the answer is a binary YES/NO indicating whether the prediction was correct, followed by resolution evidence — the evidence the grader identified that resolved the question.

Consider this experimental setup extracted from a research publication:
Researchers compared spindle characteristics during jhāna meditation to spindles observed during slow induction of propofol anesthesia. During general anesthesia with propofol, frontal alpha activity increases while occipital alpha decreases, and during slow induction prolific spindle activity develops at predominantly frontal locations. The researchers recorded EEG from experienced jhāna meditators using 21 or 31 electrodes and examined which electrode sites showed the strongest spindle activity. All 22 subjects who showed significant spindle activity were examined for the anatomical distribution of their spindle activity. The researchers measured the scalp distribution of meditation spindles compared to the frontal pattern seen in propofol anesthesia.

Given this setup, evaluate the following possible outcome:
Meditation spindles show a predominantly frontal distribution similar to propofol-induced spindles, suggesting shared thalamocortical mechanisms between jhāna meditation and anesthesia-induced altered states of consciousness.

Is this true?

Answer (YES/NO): NO